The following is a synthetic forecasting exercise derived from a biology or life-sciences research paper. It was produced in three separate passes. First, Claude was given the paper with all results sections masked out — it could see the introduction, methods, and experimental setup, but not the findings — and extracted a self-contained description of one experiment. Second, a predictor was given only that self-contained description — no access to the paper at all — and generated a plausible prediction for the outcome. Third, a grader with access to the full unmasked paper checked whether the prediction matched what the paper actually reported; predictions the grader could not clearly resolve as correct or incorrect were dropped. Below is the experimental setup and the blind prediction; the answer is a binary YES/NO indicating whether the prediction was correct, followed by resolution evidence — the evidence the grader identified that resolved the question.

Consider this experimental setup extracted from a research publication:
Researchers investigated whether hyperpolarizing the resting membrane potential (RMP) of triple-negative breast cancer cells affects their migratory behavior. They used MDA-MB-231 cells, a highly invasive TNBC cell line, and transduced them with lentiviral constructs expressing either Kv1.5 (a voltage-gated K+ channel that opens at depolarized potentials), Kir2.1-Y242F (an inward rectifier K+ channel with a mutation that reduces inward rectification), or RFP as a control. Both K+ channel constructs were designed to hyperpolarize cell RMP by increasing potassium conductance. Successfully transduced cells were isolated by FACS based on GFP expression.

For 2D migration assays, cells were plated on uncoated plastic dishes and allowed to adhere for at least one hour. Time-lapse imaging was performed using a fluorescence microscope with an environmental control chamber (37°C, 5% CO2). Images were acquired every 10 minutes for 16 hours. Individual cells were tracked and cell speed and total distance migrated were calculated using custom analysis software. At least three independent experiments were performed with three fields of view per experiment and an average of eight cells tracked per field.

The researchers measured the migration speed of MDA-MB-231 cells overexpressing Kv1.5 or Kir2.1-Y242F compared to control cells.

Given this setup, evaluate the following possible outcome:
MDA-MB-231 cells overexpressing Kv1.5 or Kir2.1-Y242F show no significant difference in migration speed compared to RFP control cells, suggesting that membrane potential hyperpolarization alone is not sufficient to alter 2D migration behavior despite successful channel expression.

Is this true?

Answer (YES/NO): NO